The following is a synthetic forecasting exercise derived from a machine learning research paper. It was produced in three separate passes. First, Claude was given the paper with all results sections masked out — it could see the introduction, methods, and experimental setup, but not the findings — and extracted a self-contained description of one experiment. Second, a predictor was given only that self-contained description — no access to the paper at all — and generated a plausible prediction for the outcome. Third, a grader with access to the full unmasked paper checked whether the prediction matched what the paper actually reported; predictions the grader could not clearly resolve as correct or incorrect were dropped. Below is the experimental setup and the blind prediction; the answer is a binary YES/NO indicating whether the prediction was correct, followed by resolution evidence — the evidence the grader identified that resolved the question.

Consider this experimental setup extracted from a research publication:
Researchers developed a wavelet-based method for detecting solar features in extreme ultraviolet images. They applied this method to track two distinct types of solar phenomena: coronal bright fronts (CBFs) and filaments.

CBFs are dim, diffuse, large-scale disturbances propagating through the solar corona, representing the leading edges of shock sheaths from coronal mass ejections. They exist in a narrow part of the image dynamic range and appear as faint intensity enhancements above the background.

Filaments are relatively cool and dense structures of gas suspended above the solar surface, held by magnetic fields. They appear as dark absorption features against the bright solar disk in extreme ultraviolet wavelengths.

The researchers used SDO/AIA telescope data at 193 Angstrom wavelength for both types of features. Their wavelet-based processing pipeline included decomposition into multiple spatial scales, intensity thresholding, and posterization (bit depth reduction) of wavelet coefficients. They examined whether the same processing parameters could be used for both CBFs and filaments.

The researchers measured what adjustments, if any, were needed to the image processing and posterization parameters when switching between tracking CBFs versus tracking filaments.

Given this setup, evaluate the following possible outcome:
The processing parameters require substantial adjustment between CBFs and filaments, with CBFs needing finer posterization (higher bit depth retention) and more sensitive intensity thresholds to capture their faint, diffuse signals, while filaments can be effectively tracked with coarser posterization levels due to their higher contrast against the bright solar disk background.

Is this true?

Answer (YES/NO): NO